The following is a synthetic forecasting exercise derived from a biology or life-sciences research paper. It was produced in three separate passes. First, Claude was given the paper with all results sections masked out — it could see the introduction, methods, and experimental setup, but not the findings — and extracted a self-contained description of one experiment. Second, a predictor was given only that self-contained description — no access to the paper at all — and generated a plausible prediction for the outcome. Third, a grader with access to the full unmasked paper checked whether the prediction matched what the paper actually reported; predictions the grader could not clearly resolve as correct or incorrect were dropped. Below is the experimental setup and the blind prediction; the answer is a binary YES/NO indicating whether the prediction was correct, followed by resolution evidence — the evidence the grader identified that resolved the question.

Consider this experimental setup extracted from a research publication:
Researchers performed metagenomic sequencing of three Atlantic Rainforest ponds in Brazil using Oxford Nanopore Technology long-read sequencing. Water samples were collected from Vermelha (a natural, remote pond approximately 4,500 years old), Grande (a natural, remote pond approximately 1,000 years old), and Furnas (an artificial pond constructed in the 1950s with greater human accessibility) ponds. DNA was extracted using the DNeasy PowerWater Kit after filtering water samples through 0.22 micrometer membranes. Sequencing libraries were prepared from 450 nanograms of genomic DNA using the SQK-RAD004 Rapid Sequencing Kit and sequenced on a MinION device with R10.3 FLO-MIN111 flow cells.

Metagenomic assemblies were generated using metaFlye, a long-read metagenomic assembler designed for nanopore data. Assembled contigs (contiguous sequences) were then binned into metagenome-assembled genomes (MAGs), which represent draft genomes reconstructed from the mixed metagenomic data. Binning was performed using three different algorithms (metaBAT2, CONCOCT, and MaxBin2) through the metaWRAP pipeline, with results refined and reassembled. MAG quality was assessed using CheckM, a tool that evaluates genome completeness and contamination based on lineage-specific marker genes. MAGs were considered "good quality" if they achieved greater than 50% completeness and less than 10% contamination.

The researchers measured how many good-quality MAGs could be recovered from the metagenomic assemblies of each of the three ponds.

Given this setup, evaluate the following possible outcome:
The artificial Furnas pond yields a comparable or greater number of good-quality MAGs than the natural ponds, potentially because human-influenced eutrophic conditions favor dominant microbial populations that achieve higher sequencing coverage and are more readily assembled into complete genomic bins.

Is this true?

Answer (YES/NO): YES